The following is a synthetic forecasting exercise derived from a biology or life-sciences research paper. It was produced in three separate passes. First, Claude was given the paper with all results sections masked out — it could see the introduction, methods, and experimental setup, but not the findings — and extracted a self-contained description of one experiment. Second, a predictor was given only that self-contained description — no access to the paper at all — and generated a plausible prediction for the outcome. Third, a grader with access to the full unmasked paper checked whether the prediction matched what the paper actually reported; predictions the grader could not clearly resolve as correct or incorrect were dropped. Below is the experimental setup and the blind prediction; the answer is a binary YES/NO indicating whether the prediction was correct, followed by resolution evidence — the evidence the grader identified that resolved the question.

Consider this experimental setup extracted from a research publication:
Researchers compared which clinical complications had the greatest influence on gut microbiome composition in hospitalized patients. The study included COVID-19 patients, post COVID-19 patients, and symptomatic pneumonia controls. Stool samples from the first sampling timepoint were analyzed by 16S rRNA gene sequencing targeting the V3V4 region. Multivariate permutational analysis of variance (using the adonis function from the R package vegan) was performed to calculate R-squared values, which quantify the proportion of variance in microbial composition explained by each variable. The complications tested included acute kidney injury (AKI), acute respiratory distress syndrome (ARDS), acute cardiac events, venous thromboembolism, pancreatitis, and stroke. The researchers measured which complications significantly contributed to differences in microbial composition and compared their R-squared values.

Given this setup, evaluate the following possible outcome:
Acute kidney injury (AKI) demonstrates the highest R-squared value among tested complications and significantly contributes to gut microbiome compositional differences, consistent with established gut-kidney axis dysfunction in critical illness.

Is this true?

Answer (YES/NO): YES